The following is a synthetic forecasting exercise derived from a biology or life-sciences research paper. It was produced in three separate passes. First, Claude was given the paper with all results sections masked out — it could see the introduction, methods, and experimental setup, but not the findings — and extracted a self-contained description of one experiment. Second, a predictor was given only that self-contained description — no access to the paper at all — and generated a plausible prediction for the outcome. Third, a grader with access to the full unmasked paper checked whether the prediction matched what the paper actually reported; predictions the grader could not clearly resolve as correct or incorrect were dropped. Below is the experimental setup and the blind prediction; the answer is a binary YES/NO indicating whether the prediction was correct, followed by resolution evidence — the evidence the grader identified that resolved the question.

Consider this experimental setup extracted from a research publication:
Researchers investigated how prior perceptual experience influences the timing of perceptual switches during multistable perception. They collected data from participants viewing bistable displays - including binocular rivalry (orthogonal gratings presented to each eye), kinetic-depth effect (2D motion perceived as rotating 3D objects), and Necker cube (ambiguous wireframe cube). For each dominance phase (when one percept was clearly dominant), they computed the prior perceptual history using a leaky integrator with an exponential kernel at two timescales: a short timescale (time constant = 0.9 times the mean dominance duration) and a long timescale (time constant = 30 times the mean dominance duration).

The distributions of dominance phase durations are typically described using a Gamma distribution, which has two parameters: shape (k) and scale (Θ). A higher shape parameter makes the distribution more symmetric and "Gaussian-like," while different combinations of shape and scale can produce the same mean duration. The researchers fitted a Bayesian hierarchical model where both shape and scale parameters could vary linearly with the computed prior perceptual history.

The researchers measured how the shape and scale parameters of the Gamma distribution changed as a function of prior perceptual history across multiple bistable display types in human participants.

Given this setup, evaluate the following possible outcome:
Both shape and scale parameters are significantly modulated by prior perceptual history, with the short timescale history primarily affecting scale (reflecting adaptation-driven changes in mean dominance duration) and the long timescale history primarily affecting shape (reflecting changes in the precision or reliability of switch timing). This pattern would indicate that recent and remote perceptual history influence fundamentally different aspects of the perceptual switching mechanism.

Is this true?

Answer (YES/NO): NO